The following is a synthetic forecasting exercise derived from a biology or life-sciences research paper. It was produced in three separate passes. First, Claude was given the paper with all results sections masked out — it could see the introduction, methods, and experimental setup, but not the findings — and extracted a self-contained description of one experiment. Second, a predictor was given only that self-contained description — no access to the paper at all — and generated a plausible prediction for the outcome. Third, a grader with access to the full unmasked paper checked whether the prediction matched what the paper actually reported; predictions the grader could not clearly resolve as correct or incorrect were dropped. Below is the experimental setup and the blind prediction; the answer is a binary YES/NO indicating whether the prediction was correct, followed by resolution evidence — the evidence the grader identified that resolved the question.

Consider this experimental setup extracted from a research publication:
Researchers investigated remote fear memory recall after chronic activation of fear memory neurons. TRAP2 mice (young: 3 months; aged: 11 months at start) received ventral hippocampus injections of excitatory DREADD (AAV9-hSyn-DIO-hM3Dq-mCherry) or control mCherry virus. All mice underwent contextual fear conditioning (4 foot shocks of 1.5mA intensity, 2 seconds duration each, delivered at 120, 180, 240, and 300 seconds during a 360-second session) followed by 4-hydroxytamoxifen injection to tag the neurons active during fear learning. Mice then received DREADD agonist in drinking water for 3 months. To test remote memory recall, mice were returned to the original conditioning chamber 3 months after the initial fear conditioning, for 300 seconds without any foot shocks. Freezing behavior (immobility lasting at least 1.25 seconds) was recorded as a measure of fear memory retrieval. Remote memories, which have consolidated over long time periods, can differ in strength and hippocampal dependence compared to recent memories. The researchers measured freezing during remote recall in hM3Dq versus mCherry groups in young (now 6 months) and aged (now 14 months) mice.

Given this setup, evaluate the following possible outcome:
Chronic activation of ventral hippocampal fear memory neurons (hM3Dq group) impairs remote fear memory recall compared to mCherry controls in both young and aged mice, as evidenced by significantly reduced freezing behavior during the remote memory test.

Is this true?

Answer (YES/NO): NO